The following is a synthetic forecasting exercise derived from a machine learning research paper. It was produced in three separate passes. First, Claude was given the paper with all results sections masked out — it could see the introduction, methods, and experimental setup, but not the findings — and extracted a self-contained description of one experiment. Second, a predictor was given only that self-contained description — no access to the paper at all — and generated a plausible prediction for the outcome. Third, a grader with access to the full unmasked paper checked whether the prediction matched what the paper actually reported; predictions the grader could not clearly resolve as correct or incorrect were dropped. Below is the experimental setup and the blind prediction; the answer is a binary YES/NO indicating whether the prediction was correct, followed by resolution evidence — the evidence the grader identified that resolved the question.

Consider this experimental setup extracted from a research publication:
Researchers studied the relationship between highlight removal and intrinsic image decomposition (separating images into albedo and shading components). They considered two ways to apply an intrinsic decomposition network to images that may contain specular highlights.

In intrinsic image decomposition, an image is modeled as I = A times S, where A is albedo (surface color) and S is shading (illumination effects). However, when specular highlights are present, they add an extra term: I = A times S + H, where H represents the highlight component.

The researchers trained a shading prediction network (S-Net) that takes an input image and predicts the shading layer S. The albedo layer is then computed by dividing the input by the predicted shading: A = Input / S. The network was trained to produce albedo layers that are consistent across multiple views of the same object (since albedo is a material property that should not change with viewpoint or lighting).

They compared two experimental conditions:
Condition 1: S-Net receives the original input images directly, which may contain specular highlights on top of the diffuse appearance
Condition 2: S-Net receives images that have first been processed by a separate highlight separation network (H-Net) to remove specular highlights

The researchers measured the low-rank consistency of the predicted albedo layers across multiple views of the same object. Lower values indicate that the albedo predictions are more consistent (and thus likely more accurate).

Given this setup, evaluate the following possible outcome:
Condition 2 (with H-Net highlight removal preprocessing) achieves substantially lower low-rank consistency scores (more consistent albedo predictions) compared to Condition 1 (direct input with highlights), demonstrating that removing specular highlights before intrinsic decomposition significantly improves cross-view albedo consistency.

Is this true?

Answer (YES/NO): YES